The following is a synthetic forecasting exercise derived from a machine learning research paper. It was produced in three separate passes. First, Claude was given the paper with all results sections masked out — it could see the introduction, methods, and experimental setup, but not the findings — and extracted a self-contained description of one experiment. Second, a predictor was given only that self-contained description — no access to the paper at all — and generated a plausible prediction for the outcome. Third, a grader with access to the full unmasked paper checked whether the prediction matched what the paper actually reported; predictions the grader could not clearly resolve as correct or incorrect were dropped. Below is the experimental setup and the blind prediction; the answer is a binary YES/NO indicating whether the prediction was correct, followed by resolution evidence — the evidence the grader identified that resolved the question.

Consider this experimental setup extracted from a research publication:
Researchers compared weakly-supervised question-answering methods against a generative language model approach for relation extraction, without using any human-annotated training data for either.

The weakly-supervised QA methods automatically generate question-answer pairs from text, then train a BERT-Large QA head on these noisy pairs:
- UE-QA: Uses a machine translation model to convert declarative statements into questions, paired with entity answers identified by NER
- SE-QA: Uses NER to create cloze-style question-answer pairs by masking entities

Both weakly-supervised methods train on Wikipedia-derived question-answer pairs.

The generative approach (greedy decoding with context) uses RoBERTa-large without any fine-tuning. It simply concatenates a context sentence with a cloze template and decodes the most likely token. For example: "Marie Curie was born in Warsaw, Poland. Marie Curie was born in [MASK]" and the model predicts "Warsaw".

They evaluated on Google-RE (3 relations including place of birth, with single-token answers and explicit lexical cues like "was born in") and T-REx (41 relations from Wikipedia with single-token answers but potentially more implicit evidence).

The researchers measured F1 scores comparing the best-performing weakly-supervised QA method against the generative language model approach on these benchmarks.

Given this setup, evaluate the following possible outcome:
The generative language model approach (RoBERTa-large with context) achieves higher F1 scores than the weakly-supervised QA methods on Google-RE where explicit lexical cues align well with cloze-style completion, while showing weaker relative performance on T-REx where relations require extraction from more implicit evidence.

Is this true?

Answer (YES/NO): NO